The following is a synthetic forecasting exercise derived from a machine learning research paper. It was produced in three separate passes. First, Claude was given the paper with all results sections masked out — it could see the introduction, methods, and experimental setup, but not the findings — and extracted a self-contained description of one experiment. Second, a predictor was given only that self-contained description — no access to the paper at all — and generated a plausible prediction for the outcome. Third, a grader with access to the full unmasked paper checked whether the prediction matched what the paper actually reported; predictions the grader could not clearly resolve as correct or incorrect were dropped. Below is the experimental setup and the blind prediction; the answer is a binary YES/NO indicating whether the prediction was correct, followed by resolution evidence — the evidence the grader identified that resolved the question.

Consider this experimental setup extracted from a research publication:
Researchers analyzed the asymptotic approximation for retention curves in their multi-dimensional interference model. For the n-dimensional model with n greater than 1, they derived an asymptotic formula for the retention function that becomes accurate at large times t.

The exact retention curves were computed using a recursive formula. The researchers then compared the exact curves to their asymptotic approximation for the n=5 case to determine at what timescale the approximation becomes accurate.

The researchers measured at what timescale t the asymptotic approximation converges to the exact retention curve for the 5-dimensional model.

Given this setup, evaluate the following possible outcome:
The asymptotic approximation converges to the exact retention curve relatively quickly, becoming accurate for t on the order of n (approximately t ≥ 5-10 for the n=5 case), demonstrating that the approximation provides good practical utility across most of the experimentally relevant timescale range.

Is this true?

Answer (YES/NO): NO